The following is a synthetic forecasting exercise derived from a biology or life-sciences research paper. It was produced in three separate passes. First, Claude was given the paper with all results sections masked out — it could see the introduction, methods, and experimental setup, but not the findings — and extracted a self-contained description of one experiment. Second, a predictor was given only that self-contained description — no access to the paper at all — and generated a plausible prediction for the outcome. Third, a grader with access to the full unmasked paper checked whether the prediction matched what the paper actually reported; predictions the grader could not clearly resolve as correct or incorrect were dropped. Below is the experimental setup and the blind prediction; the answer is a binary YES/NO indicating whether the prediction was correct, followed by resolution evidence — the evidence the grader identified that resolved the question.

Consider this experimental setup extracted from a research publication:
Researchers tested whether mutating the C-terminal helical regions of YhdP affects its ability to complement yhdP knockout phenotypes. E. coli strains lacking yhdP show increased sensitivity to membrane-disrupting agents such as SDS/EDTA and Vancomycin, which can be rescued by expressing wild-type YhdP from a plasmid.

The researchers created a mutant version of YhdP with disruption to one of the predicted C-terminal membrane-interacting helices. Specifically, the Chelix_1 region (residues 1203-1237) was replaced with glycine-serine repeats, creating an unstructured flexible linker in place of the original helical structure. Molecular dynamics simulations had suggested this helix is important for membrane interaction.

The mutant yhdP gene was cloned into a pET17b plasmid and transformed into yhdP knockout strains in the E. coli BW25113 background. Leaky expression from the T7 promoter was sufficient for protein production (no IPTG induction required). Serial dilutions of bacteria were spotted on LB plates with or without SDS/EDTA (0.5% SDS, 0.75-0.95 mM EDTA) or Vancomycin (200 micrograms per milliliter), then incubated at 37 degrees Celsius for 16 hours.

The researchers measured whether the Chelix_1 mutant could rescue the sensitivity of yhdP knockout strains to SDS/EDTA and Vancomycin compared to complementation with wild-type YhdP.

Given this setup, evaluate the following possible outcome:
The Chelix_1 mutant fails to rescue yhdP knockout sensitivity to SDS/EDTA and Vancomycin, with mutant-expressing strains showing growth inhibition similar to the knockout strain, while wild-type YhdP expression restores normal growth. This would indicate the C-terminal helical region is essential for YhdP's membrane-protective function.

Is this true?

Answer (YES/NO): YES